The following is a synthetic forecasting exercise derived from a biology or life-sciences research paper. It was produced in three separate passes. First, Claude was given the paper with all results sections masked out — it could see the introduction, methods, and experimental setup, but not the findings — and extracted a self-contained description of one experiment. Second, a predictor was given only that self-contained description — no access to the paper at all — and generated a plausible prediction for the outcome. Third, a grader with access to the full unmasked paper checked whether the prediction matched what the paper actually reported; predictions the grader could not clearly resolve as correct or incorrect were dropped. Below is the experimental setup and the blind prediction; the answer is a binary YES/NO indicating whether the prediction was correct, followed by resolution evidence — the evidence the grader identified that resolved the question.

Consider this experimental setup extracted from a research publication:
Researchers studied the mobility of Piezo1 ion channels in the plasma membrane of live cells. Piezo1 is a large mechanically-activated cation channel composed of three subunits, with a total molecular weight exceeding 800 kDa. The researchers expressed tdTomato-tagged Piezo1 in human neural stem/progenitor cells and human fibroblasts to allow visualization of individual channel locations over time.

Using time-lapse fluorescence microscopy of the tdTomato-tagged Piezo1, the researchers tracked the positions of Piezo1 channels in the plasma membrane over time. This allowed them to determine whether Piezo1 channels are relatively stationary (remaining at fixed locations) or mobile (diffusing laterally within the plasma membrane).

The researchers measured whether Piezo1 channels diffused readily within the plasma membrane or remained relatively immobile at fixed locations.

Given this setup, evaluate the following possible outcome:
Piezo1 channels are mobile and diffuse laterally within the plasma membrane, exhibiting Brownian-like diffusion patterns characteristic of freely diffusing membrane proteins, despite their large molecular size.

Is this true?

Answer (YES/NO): YES